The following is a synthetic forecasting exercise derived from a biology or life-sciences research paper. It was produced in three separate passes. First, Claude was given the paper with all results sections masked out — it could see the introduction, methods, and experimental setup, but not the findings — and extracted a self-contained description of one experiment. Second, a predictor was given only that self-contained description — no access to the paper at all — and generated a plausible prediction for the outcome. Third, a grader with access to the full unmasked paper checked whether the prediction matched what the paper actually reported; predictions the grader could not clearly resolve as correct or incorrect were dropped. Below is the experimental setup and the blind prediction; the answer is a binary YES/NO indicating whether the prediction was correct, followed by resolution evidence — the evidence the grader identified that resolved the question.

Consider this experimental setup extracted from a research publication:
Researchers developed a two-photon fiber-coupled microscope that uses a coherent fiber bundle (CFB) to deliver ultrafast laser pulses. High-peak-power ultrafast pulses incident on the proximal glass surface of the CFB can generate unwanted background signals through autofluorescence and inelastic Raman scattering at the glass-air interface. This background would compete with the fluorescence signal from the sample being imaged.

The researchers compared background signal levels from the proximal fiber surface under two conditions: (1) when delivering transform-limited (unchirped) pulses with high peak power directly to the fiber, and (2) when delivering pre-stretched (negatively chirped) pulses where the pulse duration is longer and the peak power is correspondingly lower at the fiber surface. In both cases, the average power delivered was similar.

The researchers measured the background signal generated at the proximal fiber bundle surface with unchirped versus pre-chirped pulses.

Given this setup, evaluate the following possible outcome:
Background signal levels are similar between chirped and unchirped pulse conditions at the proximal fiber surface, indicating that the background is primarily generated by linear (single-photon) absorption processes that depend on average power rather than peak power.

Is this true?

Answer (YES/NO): NO